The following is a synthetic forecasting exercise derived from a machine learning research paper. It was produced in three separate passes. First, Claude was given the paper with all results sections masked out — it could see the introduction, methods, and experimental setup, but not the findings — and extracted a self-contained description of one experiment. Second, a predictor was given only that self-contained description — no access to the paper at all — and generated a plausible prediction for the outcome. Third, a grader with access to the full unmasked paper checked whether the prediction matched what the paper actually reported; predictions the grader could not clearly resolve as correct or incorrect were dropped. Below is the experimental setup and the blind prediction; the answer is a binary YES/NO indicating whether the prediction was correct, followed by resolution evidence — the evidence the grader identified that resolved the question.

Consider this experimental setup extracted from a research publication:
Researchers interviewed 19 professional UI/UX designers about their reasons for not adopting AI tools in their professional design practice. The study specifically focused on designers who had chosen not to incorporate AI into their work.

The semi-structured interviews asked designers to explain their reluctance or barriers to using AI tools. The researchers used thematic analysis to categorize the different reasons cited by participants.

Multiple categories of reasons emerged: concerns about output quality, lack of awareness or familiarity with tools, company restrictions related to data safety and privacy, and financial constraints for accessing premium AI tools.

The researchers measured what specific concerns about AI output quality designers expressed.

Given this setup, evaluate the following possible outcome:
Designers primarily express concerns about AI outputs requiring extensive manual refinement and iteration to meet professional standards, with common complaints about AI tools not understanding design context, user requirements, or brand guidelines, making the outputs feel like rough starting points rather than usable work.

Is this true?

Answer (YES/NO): NO